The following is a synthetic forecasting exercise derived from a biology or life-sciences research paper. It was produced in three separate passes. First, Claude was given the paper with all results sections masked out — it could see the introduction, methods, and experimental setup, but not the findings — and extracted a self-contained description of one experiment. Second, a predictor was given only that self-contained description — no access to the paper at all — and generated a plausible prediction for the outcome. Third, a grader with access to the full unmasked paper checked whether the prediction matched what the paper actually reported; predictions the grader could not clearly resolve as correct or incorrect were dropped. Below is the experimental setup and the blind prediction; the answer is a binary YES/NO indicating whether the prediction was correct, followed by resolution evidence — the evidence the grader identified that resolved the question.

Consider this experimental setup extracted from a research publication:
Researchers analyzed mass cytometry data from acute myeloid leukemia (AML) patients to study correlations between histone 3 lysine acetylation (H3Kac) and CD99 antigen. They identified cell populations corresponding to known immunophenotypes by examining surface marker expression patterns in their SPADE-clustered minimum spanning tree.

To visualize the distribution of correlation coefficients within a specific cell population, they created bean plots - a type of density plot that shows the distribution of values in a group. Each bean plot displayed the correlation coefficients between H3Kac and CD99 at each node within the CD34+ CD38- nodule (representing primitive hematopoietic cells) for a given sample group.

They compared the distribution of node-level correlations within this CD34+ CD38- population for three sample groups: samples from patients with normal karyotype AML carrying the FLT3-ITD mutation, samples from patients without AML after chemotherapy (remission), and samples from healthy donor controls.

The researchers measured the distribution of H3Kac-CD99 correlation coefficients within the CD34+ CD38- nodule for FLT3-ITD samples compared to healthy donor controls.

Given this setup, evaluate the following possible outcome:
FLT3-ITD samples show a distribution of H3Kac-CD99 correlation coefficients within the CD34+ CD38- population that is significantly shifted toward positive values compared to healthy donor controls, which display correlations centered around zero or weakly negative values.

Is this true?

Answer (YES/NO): NO